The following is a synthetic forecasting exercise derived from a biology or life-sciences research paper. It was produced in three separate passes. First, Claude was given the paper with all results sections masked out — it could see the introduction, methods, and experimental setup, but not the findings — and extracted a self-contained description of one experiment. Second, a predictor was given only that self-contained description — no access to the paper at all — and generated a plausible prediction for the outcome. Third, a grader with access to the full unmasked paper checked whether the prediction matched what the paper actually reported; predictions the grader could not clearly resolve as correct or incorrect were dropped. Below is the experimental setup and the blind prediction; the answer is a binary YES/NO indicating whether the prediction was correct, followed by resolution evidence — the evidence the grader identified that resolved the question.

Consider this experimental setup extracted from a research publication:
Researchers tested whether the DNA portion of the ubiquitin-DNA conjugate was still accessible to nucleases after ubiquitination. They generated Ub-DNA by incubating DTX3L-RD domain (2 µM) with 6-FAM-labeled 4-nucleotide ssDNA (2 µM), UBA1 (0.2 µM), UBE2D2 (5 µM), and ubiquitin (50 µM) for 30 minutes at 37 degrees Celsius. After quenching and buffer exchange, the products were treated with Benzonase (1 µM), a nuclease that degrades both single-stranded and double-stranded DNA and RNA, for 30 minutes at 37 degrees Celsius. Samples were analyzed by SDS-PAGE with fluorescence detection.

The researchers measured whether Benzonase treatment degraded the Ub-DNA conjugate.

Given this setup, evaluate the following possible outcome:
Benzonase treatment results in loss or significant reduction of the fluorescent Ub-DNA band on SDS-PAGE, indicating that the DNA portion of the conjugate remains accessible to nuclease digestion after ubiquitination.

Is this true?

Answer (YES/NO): YES